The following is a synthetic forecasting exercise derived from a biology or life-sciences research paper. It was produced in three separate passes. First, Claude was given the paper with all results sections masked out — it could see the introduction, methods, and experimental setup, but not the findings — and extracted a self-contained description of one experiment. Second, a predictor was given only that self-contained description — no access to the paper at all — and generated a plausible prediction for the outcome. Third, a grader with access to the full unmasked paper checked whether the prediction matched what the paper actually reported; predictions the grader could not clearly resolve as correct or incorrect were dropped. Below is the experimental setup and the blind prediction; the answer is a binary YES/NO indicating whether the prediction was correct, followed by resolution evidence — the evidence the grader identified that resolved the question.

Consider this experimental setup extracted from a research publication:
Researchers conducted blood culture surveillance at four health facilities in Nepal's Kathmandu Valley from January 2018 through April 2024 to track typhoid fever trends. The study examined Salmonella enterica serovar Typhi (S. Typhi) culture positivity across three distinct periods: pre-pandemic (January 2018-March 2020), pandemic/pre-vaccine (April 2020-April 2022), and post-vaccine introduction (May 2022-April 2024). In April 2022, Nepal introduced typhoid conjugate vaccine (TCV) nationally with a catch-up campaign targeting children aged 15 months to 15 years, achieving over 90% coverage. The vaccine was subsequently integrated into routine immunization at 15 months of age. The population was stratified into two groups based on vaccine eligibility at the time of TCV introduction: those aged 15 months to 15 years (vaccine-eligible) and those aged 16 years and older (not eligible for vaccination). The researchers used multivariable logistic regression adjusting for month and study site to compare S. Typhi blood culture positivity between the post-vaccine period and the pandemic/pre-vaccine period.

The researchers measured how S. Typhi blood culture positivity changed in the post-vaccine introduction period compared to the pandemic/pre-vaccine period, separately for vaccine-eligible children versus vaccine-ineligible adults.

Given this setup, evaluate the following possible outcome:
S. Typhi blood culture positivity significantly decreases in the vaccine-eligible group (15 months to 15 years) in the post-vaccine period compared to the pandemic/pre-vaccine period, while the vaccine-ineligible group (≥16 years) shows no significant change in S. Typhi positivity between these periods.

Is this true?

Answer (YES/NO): NO